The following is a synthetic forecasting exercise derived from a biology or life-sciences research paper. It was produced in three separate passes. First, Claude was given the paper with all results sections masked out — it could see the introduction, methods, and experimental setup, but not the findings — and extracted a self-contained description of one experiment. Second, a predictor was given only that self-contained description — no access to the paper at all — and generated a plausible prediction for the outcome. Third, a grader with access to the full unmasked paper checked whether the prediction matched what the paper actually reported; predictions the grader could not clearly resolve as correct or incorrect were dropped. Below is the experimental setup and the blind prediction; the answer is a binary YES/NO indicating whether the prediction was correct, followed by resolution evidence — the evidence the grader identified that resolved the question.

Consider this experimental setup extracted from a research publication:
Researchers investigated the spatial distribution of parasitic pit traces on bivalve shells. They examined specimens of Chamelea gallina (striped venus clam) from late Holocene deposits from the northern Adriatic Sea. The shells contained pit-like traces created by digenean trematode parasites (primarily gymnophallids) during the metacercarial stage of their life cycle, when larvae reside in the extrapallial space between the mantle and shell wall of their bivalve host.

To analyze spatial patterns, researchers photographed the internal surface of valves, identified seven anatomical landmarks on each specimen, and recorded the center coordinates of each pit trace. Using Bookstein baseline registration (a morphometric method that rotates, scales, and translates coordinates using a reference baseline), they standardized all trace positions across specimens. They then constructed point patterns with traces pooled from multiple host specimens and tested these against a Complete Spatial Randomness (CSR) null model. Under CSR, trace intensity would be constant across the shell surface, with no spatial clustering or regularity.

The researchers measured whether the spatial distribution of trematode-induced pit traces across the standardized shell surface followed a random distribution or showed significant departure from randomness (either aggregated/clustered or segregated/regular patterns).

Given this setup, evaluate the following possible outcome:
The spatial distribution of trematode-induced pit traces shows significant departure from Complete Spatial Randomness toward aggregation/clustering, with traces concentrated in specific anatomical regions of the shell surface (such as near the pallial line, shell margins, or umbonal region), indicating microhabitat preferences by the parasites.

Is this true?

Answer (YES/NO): YES